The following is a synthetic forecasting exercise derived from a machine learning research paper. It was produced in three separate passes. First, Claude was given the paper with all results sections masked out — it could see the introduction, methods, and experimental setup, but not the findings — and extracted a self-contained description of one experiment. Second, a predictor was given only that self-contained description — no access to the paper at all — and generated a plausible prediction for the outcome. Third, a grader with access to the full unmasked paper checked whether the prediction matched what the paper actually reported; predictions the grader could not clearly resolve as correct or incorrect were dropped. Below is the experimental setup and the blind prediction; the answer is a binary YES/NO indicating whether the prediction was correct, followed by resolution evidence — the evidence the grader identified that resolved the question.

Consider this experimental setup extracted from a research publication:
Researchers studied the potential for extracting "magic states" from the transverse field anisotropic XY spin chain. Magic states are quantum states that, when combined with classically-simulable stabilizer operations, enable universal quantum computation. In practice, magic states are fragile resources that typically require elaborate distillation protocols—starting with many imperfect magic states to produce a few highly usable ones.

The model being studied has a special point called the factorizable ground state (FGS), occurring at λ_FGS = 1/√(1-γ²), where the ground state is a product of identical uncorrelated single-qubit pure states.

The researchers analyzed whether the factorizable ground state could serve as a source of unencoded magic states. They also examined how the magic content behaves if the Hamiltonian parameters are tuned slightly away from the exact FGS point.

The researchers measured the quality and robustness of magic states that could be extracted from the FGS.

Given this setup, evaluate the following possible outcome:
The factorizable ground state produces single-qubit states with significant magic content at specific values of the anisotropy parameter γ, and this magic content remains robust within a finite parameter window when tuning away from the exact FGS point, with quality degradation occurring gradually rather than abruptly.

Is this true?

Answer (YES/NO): YES